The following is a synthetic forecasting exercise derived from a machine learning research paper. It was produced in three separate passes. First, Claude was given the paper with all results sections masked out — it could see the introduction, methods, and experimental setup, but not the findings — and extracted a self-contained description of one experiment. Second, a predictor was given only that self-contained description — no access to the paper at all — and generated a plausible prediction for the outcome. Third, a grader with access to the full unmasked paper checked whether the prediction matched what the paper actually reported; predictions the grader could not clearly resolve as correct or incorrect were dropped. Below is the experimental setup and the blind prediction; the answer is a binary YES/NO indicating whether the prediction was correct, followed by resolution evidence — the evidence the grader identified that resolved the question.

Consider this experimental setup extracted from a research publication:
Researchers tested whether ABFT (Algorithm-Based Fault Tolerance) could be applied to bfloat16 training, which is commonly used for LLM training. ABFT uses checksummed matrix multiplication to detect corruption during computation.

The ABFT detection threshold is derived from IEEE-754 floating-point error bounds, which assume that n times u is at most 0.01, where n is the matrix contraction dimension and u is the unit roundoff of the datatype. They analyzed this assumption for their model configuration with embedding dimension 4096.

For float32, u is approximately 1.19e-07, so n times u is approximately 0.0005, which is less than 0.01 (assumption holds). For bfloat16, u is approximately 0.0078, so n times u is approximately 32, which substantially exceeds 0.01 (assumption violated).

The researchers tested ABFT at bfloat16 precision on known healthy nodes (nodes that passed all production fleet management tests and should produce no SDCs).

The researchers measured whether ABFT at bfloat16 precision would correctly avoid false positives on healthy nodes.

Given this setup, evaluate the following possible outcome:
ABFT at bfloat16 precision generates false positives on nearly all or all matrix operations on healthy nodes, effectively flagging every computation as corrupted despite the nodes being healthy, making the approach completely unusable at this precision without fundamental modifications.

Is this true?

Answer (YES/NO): NO